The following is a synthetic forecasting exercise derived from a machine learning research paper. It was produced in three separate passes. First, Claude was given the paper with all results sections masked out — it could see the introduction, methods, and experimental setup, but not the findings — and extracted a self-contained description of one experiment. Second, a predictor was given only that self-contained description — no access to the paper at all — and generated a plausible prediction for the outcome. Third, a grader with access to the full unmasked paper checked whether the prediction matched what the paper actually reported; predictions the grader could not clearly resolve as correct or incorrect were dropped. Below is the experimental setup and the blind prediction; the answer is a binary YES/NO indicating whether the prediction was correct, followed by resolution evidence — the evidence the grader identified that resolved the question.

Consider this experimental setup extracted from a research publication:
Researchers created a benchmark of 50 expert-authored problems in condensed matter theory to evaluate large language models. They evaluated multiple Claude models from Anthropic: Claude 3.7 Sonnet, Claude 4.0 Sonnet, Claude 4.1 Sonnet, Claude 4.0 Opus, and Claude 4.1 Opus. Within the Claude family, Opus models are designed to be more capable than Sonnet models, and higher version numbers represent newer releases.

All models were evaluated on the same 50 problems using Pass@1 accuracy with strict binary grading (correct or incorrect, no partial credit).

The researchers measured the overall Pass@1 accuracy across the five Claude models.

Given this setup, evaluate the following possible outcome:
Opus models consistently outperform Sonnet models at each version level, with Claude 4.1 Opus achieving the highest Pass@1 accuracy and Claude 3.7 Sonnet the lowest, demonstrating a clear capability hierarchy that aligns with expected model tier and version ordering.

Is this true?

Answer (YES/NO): NO